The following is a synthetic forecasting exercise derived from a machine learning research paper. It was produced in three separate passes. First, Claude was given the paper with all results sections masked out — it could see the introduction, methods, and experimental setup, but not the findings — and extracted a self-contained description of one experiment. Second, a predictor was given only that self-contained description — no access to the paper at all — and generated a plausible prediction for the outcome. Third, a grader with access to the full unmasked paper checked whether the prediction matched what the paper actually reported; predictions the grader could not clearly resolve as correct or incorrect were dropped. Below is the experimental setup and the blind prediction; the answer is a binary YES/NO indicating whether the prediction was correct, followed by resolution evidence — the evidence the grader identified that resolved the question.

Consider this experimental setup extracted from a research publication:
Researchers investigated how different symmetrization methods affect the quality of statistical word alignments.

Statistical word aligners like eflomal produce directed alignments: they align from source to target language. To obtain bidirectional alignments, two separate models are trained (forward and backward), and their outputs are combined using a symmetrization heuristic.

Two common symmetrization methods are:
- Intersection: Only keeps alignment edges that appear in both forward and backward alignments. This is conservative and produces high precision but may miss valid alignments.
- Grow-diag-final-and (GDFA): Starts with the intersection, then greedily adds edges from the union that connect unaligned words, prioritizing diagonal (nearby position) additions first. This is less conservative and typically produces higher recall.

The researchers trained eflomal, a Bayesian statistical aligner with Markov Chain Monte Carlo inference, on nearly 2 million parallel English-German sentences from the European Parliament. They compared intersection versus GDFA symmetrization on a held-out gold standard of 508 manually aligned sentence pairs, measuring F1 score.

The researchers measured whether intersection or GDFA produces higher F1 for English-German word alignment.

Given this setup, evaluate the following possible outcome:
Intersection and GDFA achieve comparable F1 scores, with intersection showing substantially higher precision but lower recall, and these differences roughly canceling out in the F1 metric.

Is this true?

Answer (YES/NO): YES